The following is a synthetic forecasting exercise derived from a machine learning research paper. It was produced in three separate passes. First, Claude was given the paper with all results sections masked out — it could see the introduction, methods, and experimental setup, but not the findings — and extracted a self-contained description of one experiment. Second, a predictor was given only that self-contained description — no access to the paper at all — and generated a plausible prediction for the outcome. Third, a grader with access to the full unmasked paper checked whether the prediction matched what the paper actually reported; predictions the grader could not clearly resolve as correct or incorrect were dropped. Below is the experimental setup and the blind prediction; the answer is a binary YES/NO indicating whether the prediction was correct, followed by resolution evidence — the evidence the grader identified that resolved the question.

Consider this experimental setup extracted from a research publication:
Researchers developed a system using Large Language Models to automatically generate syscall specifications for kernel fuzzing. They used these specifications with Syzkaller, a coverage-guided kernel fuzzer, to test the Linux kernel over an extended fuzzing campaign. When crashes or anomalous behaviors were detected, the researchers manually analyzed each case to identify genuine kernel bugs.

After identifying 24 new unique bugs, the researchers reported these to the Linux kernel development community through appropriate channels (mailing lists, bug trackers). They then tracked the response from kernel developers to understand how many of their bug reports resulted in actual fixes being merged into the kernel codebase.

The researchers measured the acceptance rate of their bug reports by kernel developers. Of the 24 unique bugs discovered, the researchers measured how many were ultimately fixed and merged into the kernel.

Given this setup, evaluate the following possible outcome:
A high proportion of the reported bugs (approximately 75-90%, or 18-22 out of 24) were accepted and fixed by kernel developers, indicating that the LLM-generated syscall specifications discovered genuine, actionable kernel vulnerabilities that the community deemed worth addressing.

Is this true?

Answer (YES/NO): NO